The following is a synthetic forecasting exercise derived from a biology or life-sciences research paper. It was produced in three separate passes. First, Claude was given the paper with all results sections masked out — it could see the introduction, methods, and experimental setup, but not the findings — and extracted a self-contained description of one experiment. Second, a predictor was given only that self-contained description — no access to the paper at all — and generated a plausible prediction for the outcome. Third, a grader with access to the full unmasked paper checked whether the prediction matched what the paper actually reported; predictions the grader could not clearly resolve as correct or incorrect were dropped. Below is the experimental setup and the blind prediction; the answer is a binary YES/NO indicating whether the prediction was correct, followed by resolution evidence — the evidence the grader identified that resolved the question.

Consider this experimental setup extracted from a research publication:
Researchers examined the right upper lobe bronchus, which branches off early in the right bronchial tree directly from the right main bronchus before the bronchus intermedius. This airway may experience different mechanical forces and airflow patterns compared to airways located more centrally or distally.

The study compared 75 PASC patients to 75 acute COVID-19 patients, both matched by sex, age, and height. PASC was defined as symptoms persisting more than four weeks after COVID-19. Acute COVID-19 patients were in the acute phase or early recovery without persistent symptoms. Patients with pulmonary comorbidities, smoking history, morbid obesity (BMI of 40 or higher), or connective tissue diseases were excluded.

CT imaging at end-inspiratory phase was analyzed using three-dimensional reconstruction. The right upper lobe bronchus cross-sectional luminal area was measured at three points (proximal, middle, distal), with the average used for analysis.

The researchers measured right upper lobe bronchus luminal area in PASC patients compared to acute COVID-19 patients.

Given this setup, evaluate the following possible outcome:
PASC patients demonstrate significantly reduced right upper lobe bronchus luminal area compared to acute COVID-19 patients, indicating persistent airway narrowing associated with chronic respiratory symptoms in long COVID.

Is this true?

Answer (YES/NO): NO